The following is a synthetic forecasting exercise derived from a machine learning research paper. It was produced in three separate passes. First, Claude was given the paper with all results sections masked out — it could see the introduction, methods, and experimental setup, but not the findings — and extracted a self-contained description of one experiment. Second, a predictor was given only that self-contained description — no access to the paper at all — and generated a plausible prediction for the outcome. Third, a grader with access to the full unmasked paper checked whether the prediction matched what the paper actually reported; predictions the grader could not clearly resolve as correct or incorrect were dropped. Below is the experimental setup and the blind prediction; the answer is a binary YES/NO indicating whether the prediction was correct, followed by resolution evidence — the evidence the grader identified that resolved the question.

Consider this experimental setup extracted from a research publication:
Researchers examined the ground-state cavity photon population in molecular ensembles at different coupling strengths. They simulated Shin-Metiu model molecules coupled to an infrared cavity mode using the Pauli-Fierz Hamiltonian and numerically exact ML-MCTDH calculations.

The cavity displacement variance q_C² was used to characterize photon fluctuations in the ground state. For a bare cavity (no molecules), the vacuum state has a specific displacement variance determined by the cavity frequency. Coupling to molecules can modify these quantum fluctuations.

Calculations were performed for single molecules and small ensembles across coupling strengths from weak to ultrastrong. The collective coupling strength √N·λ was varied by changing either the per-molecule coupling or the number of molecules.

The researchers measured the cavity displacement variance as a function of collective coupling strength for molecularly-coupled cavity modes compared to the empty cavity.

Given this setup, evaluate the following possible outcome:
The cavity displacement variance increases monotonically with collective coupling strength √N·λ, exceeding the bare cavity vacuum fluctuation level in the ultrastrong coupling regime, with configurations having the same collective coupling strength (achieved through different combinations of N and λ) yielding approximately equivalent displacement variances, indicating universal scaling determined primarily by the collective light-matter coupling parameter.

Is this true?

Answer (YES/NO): NO